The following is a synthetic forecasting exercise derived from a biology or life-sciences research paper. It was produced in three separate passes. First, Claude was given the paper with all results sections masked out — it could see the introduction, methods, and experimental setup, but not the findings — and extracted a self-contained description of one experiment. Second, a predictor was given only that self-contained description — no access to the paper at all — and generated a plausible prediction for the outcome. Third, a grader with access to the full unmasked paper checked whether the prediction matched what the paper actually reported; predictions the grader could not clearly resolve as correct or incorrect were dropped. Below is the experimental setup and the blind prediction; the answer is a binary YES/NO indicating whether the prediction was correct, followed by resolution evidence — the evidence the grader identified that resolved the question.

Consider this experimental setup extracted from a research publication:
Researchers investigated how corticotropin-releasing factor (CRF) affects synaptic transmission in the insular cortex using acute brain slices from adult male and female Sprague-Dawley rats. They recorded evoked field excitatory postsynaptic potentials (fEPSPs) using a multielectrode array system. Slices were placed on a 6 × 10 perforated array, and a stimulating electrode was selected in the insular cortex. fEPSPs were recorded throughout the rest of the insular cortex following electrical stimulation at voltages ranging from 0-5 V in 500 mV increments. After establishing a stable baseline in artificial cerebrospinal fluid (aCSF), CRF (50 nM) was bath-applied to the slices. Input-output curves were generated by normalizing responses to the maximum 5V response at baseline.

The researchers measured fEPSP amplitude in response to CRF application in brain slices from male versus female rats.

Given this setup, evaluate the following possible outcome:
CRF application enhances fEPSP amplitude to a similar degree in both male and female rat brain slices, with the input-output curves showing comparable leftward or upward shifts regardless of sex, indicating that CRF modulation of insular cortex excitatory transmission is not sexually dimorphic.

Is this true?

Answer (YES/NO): NO